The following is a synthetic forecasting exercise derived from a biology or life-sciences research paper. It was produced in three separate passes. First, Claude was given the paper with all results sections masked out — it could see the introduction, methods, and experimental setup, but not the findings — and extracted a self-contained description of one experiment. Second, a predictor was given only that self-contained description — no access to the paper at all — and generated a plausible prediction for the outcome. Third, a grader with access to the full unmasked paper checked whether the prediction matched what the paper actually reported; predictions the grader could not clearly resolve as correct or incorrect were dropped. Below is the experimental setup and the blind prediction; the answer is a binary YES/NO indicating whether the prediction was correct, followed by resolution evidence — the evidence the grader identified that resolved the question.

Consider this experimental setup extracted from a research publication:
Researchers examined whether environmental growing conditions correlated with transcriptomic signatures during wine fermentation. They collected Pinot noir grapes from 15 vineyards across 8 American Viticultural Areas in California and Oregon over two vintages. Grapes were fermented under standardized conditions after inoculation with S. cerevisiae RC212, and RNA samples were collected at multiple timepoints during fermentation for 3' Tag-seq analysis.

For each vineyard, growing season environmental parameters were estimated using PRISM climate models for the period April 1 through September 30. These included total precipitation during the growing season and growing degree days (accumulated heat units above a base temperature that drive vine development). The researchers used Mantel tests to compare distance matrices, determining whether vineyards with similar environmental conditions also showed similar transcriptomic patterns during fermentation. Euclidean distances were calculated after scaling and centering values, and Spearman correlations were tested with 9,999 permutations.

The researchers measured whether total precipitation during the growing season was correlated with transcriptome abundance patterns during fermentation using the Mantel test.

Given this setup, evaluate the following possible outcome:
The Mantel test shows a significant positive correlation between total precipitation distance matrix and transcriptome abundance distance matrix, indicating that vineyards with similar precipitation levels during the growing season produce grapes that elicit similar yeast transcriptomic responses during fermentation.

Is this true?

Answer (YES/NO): YES